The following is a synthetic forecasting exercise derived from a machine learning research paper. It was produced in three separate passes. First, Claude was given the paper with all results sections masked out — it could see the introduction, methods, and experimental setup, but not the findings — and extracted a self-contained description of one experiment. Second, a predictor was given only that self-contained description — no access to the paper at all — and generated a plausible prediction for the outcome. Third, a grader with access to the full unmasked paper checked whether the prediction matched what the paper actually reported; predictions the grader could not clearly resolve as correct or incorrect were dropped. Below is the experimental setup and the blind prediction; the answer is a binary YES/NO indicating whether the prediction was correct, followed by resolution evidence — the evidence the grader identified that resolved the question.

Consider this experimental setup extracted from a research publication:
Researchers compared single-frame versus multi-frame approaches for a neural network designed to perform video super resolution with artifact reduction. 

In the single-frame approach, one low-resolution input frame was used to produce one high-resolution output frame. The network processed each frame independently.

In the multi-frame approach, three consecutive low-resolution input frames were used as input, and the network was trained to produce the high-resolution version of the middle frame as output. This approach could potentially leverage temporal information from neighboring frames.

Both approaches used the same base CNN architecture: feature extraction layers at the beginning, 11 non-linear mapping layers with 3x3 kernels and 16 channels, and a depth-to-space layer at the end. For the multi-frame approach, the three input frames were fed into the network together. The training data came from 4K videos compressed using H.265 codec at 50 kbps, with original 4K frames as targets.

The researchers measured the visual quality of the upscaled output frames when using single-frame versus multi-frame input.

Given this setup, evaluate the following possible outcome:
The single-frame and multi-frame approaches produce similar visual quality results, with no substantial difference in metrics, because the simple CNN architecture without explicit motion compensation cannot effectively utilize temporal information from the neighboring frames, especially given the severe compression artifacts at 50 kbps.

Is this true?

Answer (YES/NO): YES